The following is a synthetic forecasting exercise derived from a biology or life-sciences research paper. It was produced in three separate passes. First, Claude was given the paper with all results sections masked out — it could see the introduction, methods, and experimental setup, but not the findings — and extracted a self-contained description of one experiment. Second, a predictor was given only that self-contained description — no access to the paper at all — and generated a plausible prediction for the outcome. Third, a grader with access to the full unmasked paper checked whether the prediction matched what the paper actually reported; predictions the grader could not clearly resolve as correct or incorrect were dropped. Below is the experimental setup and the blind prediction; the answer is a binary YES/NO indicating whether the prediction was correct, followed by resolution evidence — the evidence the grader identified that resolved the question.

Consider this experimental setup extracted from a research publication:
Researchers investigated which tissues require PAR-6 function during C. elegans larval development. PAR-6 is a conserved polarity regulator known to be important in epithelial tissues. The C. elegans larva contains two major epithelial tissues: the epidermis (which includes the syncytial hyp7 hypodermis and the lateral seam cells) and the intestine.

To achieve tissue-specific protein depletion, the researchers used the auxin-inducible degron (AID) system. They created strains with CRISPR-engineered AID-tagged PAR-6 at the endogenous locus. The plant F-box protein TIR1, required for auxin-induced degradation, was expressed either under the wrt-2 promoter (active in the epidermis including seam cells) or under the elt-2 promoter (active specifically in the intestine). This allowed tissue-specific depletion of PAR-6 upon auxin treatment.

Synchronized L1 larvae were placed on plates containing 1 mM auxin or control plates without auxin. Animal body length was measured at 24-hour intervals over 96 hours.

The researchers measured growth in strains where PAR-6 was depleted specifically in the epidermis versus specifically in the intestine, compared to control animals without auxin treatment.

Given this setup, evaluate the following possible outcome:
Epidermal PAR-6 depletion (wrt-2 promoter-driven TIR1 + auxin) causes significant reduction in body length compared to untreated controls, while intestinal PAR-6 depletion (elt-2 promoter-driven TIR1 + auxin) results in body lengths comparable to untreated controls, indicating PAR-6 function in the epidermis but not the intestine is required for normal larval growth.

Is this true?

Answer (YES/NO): YES